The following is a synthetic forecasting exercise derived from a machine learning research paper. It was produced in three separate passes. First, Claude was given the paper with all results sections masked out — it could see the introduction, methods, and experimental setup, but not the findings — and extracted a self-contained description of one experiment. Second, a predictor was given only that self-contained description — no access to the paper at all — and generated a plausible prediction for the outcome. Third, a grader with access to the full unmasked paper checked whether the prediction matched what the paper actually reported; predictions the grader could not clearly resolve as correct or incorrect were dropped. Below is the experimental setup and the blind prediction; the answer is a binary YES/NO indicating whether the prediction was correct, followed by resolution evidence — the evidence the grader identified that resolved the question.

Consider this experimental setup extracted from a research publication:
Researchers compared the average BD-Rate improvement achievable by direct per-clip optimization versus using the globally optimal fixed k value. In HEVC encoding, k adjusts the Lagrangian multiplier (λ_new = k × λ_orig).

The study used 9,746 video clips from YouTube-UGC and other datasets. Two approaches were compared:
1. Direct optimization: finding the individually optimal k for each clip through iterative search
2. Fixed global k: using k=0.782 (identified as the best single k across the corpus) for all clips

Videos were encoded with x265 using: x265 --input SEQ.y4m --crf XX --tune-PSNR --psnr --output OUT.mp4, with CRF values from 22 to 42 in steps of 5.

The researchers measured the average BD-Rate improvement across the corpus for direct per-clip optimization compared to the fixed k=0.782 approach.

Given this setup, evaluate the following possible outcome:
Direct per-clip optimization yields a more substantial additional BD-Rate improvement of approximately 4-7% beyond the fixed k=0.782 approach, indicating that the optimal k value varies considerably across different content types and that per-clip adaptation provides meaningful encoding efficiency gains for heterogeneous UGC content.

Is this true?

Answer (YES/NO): NO